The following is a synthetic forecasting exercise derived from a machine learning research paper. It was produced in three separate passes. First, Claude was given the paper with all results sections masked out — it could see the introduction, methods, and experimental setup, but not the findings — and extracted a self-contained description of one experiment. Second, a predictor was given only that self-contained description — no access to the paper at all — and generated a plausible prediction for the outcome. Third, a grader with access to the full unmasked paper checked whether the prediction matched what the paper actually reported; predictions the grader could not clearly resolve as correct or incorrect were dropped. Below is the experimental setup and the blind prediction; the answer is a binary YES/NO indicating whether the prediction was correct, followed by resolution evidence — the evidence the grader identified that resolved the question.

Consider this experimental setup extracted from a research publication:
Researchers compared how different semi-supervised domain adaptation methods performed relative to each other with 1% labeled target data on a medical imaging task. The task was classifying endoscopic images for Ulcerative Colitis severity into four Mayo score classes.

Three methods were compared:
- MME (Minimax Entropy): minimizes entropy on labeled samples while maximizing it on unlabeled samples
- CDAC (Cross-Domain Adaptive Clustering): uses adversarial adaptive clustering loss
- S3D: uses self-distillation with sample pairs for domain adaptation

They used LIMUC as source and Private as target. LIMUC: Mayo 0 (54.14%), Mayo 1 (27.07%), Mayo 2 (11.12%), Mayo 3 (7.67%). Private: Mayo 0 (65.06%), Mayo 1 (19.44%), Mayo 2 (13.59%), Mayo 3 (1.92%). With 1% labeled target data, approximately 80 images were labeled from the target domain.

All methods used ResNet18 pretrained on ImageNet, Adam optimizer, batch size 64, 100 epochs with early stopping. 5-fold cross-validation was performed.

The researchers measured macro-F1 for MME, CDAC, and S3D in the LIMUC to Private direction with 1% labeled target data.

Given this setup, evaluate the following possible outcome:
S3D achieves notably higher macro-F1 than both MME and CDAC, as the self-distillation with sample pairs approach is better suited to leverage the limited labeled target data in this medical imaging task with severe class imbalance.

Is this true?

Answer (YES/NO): YES